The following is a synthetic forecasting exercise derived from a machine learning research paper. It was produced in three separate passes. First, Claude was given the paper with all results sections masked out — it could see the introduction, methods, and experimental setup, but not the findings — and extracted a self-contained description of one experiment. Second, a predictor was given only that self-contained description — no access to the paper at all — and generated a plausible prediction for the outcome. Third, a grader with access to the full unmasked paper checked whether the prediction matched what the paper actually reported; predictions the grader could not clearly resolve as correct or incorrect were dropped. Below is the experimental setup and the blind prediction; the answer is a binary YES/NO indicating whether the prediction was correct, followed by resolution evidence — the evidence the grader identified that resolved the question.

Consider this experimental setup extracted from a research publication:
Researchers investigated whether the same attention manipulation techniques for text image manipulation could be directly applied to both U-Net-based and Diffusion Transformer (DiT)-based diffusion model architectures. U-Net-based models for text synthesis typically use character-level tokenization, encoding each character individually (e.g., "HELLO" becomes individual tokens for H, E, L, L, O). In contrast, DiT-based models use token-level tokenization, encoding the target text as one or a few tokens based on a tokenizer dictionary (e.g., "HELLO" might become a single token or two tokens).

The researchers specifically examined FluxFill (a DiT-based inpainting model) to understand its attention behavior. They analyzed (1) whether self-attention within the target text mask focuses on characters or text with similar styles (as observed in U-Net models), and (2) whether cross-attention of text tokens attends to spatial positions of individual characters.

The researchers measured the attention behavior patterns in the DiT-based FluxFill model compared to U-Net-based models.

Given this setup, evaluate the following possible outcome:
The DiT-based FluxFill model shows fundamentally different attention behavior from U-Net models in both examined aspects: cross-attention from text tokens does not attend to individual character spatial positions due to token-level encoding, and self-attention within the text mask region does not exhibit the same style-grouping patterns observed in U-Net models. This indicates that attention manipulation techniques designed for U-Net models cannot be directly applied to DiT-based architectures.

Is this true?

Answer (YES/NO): YES